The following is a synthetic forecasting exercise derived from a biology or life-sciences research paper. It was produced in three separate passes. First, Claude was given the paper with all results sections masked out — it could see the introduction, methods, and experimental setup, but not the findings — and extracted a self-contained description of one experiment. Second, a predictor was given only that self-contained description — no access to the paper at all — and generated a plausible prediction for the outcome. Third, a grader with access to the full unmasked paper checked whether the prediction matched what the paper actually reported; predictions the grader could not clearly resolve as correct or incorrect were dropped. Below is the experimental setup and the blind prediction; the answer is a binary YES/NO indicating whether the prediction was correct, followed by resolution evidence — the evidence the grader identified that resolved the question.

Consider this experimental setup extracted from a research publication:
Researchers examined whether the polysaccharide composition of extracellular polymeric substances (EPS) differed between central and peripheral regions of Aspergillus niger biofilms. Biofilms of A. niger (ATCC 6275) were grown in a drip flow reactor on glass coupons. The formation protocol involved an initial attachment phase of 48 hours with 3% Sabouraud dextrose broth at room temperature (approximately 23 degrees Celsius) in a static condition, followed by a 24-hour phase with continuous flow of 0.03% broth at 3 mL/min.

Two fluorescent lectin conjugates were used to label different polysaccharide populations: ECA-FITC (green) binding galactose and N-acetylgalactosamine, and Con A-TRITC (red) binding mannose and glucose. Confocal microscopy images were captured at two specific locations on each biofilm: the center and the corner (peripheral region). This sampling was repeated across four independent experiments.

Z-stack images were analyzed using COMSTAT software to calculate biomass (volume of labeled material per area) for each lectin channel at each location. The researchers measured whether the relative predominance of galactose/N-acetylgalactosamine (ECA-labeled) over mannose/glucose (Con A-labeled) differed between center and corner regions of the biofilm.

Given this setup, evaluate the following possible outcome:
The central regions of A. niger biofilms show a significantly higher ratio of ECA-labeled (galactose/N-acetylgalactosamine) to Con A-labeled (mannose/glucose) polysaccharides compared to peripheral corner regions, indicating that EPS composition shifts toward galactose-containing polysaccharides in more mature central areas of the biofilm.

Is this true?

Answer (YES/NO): NO